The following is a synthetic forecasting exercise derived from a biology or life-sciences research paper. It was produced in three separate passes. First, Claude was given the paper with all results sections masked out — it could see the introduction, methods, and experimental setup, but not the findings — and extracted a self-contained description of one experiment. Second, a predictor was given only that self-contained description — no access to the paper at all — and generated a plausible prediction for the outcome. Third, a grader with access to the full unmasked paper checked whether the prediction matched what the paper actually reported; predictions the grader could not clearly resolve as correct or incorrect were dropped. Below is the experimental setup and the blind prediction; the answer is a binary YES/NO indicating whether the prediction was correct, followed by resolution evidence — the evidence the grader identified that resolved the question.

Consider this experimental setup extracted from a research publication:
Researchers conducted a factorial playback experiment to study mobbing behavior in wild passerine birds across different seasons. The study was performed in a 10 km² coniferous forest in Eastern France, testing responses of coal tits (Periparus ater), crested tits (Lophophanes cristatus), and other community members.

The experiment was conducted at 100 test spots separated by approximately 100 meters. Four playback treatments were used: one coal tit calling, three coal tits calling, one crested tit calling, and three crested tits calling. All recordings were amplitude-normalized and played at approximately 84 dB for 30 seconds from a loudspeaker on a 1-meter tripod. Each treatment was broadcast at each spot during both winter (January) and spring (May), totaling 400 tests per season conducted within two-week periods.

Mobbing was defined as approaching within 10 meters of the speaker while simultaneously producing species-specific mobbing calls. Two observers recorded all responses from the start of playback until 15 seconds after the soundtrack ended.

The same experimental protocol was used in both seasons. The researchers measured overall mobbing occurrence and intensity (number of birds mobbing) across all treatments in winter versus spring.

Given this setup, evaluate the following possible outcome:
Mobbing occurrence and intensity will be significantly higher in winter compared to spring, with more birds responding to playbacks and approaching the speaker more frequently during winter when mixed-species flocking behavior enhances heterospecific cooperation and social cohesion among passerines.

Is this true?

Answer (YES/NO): YES